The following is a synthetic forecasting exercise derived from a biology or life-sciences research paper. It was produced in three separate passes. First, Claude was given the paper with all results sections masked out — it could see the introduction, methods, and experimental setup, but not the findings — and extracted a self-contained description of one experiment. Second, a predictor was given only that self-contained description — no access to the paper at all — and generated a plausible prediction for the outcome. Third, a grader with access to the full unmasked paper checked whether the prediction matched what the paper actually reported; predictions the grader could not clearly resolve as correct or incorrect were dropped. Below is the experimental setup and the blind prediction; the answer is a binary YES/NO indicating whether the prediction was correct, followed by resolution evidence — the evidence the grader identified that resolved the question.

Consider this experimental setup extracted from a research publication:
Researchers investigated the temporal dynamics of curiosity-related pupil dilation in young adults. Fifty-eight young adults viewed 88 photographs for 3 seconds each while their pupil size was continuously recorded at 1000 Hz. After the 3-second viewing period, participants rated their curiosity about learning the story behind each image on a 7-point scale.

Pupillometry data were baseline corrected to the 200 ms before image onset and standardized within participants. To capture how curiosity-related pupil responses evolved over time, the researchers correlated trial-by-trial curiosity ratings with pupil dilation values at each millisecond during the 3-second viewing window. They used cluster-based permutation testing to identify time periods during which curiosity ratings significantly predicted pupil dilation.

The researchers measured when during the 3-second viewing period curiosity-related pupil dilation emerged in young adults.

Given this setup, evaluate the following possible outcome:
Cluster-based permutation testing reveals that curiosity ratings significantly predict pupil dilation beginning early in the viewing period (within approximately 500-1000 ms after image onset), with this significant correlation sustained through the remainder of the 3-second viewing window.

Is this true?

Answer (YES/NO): NO